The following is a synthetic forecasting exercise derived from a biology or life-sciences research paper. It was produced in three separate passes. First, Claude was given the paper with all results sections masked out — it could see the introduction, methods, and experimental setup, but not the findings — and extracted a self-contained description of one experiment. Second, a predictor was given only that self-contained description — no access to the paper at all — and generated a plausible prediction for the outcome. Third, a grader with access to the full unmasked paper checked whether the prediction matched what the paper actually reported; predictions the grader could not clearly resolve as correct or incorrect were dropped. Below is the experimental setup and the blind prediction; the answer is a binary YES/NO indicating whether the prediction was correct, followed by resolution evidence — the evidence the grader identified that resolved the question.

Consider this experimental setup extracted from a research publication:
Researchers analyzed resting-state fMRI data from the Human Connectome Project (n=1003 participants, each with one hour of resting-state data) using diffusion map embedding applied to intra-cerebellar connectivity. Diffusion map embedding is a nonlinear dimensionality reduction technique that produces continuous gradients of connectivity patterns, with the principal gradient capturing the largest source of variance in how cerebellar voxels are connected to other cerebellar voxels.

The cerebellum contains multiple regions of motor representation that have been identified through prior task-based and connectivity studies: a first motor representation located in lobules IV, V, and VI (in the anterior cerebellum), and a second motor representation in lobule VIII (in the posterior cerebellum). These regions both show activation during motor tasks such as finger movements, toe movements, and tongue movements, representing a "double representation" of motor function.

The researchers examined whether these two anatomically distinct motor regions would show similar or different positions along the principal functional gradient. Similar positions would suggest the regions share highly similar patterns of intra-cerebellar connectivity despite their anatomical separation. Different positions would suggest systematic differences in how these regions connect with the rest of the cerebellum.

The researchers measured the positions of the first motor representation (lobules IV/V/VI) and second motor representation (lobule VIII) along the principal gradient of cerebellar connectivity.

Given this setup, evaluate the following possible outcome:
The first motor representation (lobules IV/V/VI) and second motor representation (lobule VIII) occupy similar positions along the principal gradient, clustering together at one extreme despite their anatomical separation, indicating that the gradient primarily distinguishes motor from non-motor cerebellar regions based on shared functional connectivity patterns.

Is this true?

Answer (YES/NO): YES